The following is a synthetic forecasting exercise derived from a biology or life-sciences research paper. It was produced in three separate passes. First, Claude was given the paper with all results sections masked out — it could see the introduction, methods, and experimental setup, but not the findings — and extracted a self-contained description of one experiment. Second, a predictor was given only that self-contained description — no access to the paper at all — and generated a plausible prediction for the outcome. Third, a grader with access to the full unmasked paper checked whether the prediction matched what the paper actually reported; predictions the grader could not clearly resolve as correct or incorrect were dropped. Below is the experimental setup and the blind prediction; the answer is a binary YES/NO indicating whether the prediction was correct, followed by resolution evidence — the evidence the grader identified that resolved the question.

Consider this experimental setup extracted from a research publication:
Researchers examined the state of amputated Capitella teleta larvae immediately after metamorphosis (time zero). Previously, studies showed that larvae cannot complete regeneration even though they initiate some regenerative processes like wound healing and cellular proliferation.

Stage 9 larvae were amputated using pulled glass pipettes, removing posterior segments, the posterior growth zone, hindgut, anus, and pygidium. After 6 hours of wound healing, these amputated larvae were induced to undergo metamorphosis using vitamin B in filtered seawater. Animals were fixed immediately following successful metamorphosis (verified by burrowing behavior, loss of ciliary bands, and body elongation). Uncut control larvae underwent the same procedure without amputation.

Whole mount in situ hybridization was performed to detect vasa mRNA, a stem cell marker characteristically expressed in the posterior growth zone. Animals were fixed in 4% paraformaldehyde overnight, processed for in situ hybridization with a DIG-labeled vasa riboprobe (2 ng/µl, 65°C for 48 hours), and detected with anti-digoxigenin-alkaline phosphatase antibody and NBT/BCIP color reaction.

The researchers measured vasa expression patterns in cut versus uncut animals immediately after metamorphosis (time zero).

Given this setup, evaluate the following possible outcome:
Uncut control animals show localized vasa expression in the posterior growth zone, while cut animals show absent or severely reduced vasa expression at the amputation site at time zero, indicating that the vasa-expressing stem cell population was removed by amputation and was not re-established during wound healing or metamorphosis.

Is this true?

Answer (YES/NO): YES